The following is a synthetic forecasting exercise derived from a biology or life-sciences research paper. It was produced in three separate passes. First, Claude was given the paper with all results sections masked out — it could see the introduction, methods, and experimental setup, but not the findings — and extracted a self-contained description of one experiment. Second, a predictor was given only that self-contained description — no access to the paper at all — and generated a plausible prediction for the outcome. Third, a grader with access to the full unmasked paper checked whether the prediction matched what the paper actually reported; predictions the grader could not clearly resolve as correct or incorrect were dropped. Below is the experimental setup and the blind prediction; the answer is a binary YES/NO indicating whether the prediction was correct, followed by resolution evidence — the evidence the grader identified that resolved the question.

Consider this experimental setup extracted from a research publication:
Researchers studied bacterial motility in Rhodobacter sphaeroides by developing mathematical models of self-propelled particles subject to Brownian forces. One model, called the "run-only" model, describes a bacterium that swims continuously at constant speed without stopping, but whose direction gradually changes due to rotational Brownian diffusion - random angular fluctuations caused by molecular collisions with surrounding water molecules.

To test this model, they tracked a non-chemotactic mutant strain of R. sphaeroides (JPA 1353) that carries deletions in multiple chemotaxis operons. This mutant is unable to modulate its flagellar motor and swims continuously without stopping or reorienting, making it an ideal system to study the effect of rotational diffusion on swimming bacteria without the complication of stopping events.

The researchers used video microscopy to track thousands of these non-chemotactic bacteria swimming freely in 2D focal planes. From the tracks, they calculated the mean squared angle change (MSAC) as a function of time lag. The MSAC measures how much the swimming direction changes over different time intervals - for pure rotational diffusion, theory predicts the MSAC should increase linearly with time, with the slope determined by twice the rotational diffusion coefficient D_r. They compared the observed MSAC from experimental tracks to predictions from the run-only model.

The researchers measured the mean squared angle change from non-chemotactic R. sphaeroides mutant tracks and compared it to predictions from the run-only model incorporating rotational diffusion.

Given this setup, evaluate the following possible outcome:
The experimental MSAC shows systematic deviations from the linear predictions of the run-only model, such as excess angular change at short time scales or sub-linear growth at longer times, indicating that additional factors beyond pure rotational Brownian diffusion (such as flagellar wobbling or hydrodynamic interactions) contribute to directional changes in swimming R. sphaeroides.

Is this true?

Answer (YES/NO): NO